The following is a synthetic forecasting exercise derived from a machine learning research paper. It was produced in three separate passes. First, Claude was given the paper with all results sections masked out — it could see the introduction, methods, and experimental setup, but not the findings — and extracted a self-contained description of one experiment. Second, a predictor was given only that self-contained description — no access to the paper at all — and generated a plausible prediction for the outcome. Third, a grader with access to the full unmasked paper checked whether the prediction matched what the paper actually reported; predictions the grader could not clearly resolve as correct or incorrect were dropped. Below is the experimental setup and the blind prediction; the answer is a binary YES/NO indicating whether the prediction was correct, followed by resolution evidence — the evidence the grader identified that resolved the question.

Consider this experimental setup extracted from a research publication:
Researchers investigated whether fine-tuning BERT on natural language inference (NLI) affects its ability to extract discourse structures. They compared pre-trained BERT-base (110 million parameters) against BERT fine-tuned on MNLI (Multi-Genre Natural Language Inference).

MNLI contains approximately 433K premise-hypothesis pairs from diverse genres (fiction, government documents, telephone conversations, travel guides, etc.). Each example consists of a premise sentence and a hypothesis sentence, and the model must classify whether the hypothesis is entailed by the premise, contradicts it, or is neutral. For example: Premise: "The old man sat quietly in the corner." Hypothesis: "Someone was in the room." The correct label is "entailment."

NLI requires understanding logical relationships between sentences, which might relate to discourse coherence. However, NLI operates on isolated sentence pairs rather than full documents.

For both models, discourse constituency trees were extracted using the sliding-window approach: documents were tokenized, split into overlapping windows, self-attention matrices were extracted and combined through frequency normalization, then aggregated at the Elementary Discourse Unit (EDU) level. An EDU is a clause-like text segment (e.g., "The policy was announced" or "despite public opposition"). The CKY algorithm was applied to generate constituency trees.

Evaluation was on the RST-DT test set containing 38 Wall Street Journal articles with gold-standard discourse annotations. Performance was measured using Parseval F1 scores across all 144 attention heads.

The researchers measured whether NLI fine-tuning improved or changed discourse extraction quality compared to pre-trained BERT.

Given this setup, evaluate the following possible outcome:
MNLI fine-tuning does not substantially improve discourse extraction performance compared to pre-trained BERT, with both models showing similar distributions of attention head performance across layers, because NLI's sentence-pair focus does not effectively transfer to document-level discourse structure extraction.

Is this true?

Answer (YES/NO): YES